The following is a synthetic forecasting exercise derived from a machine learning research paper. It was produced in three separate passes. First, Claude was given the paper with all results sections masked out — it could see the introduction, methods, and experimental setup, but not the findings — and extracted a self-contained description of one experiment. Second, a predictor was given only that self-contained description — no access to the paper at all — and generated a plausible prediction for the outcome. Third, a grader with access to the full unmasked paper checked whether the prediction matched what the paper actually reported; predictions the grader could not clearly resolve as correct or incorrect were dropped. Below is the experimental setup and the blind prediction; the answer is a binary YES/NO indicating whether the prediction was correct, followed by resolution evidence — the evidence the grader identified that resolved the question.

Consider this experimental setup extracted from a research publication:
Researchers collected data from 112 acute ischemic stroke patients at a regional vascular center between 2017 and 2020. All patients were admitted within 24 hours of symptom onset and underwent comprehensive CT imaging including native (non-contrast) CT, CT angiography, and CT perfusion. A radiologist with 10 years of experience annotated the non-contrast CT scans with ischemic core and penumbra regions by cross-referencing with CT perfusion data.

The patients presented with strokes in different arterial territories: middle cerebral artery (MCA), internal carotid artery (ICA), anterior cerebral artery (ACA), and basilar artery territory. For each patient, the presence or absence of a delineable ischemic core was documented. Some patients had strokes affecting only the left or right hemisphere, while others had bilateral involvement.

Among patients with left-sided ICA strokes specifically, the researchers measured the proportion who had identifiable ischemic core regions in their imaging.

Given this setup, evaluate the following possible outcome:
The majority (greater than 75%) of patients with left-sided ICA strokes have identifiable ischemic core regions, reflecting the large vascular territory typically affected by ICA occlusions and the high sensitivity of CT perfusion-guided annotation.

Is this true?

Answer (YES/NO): YES